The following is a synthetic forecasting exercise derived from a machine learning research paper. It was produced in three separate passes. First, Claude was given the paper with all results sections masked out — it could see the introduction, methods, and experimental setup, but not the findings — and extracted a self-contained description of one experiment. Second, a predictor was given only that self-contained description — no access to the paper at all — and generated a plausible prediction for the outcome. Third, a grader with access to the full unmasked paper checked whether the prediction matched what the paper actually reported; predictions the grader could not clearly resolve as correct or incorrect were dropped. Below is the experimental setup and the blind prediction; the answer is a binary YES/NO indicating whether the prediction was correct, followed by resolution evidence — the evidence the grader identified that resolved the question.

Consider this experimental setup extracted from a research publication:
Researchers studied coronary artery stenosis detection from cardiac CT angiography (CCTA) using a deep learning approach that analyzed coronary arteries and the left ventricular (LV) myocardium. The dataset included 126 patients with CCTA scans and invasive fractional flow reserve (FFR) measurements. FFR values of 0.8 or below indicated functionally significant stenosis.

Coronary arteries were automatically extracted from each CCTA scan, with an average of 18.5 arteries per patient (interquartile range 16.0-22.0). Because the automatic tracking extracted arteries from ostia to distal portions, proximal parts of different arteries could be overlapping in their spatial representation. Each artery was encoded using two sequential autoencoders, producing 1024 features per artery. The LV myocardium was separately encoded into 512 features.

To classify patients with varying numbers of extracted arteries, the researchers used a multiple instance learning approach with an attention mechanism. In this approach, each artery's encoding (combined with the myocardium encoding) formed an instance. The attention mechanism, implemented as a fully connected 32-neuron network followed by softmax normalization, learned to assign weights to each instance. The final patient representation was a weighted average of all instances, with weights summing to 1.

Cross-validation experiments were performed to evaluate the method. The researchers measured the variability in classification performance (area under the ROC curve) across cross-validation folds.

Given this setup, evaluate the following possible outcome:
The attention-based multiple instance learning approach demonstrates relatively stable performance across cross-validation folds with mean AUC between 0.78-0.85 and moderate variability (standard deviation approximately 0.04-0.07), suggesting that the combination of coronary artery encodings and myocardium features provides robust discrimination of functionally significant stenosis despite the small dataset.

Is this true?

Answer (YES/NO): NO